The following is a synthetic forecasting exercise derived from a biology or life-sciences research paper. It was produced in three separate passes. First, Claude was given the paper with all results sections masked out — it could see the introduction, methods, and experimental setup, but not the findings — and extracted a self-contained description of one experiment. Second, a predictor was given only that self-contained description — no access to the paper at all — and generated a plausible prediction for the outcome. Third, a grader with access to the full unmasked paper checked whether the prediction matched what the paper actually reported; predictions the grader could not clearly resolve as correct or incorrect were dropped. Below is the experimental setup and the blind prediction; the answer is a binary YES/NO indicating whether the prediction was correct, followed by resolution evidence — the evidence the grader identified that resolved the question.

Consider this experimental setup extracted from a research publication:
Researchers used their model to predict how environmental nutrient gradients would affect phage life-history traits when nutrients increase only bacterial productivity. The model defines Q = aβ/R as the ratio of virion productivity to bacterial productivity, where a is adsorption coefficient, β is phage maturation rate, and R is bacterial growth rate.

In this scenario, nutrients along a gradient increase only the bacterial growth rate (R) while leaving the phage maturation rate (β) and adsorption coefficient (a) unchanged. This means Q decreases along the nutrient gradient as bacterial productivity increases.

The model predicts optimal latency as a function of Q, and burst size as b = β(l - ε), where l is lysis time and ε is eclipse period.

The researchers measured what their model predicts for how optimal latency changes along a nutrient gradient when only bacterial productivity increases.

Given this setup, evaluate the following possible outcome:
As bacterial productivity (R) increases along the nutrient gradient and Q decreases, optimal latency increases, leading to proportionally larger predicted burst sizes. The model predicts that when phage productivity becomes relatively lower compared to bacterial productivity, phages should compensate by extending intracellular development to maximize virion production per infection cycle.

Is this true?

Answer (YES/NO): YES